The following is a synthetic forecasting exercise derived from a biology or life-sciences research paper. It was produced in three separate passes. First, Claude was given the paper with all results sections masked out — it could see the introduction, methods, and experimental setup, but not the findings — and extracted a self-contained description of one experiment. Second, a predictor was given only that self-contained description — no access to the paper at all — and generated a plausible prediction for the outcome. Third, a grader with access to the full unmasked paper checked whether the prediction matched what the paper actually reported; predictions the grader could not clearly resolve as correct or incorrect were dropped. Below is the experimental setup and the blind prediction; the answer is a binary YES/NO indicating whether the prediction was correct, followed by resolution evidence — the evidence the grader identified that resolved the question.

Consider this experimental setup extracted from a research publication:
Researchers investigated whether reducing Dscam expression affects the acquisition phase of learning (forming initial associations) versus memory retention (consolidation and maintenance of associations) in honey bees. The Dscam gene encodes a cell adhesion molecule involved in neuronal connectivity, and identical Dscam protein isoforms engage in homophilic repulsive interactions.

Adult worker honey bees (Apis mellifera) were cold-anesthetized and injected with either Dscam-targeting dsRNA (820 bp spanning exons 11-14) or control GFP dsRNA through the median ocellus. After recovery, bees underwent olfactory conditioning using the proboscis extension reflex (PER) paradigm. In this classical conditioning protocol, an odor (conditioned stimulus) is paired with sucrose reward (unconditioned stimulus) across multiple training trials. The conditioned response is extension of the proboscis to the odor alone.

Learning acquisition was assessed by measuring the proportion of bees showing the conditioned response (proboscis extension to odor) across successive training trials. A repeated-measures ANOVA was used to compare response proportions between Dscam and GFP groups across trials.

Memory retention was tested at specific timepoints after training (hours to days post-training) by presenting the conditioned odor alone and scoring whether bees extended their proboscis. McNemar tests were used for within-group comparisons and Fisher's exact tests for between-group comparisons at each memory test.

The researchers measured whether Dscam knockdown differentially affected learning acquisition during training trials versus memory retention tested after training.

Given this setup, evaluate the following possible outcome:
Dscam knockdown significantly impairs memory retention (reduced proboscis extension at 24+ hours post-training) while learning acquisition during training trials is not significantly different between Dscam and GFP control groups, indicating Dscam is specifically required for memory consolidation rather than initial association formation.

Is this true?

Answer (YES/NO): NO